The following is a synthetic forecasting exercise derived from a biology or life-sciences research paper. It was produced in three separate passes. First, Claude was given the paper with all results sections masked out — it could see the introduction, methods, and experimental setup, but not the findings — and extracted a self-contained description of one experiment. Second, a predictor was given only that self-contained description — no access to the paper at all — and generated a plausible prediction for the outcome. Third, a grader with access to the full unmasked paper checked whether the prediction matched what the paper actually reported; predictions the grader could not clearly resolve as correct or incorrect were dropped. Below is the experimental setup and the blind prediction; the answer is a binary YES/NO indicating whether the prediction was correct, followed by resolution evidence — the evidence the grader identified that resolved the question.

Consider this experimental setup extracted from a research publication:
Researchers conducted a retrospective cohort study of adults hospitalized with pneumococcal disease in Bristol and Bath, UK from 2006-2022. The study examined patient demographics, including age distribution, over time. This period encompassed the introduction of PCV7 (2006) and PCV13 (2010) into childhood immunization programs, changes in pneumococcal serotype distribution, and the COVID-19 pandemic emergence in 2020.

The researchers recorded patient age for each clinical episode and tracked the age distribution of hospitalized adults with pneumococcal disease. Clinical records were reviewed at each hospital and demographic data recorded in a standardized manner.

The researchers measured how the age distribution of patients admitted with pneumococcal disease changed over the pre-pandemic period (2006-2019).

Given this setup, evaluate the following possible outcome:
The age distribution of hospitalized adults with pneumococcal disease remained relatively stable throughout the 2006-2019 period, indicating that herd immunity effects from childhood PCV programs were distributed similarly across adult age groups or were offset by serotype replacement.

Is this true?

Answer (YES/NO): NO